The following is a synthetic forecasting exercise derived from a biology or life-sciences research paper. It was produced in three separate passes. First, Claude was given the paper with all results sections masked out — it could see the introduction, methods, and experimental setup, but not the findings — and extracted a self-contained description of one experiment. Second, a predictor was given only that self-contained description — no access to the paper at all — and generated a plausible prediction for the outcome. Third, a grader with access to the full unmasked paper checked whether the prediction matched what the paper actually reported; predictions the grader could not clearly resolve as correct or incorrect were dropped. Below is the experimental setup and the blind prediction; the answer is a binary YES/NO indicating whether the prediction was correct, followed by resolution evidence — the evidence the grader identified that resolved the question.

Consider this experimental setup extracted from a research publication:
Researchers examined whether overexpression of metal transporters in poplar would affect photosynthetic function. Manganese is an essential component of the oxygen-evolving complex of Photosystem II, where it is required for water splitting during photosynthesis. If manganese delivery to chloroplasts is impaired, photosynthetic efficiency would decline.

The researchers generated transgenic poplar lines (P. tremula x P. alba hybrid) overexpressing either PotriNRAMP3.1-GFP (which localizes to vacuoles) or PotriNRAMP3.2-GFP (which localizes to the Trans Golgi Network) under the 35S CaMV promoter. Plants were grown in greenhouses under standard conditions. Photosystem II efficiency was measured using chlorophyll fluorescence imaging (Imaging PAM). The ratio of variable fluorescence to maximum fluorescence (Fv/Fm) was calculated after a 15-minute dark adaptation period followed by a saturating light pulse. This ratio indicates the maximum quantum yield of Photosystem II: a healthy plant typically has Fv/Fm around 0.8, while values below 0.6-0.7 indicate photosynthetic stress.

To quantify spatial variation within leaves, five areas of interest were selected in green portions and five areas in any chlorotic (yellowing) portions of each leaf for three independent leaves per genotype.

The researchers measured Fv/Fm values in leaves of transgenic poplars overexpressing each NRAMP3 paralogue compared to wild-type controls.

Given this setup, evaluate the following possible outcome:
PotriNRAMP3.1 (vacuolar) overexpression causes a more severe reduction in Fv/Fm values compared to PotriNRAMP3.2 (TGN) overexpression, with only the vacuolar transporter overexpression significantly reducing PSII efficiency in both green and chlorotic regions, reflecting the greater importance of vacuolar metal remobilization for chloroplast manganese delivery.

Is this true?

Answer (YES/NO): NO